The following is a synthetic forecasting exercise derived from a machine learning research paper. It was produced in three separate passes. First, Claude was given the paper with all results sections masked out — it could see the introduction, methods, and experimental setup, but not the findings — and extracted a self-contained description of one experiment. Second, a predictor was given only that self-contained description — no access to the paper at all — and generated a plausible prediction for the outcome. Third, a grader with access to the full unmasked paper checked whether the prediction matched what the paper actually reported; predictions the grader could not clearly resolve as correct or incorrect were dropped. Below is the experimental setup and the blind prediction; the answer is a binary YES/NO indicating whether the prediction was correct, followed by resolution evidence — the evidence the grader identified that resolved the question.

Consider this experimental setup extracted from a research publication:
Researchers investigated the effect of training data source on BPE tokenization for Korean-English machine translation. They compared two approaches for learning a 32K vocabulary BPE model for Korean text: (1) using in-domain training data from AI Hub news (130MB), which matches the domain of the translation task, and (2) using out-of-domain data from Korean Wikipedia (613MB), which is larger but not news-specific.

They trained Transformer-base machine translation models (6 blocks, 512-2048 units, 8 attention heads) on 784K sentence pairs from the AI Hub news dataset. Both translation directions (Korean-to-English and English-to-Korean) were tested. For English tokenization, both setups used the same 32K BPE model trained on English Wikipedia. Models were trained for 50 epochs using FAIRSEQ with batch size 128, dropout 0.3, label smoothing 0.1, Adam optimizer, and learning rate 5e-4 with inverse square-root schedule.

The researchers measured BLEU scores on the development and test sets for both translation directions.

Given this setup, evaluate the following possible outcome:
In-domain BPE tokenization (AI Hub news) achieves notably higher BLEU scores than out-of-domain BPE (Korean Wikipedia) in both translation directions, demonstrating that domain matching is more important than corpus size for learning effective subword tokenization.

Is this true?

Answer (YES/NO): NO